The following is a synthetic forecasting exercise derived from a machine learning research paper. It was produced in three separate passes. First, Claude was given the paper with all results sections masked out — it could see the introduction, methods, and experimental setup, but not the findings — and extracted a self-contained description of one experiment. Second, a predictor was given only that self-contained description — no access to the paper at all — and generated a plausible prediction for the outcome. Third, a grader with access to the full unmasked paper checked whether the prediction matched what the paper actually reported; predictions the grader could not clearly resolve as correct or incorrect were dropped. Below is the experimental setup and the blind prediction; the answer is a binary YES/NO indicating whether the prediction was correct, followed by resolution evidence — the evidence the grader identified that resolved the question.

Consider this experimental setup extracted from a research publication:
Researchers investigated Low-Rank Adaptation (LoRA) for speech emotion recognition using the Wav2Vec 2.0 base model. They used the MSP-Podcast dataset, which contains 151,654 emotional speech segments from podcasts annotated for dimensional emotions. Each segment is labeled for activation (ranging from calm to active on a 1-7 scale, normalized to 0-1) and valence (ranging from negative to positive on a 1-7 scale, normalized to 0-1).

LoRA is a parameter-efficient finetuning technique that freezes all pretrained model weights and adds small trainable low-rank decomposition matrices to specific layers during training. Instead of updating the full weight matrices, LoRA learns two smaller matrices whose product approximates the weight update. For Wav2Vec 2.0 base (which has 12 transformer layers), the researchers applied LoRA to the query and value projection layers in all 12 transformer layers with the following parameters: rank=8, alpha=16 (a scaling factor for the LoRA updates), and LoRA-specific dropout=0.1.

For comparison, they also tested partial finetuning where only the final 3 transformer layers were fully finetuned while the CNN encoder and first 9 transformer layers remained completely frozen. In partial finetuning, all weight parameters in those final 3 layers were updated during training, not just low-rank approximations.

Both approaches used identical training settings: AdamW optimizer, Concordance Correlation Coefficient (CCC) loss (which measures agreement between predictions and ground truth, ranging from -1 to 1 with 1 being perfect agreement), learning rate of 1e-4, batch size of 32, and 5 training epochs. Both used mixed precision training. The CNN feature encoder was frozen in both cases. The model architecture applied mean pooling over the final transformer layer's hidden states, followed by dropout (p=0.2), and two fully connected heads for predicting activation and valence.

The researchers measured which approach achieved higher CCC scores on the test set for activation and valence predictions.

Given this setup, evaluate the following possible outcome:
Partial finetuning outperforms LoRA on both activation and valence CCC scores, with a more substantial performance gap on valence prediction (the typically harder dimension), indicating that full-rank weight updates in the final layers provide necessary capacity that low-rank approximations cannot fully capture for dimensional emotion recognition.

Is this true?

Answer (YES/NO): NO